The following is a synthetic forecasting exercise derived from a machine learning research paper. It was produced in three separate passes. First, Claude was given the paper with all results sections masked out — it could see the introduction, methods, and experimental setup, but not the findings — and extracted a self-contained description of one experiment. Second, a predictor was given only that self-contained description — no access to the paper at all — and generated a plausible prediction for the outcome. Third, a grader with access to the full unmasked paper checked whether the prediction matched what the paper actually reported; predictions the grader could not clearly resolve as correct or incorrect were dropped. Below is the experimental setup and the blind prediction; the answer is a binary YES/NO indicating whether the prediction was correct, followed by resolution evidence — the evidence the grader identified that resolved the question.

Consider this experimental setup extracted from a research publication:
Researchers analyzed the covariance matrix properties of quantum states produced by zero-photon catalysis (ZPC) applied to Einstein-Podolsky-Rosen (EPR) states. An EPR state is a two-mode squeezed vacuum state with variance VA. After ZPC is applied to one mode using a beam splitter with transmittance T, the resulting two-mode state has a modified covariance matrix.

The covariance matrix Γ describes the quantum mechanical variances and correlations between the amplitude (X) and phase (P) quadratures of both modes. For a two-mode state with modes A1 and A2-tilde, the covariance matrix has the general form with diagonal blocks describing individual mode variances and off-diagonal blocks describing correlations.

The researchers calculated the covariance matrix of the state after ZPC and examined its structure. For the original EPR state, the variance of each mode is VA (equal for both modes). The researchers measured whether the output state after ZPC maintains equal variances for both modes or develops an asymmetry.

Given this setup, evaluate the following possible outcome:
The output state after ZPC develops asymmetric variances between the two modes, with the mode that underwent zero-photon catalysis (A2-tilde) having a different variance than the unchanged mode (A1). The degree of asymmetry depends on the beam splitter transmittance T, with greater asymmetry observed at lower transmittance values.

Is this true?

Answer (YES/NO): NO